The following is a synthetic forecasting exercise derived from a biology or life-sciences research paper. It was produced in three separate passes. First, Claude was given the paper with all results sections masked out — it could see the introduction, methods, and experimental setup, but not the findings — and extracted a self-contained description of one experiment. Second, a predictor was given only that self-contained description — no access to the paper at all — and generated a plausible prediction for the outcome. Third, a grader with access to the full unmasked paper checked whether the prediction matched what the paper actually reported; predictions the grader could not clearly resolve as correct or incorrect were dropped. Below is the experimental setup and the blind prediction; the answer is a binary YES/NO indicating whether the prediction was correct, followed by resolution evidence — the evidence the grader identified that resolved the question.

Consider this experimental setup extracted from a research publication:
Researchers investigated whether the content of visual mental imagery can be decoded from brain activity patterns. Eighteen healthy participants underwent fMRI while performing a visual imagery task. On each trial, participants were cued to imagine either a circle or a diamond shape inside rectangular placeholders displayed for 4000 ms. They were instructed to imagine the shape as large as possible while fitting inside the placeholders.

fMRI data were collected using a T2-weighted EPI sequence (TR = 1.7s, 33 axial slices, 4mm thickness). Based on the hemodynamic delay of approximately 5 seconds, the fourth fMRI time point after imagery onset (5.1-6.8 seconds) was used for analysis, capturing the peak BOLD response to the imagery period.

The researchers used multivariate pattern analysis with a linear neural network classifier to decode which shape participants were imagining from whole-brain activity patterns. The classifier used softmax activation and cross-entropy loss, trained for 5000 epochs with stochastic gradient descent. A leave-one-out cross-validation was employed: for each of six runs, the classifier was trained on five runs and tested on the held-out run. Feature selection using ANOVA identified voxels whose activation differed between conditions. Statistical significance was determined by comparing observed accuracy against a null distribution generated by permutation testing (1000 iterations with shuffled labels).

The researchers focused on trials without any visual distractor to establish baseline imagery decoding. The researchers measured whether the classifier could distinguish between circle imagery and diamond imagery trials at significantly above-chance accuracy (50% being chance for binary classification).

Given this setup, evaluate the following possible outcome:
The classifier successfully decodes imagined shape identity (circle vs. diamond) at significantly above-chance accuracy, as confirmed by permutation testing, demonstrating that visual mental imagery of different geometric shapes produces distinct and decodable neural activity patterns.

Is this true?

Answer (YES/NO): YES